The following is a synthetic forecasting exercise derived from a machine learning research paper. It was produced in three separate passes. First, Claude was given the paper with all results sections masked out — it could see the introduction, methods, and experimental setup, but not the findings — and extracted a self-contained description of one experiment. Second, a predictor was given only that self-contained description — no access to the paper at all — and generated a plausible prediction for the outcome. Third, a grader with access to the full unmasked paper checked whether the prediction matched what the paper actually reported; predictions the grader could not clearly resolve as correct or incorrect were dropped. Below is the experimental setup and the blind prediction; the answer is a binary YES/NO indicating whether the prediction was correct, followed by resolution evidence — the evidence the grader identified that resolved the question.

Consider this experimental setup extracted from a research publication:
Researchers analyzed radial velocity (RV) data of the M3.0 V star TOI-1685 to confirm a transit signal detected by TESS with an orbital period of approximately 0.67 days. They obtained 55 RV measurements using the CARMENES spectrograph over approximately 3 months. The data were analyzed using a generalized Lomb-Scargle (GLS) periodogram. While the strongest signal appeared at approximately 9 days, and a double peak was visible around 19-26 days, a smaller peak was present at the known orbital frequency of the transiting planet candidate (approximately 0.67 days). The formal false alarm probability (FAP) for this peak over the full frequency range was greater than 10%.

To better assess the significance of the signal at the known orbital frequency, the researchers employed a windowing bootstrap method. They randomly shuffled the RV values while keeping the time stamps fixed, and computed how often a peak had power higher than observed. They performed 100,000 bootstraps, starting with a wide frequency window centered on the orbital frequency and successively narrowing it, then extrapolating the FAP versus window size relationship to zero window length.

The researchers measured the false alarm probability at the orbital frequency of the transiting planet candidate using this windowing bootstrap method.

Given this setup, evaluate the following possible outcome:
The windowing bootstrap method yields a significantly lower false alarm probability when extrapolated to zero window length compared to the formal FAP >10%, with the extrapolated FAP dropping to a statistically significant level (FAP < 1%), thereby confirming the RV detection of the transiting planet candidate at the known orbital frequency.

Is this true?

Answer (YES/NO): YES